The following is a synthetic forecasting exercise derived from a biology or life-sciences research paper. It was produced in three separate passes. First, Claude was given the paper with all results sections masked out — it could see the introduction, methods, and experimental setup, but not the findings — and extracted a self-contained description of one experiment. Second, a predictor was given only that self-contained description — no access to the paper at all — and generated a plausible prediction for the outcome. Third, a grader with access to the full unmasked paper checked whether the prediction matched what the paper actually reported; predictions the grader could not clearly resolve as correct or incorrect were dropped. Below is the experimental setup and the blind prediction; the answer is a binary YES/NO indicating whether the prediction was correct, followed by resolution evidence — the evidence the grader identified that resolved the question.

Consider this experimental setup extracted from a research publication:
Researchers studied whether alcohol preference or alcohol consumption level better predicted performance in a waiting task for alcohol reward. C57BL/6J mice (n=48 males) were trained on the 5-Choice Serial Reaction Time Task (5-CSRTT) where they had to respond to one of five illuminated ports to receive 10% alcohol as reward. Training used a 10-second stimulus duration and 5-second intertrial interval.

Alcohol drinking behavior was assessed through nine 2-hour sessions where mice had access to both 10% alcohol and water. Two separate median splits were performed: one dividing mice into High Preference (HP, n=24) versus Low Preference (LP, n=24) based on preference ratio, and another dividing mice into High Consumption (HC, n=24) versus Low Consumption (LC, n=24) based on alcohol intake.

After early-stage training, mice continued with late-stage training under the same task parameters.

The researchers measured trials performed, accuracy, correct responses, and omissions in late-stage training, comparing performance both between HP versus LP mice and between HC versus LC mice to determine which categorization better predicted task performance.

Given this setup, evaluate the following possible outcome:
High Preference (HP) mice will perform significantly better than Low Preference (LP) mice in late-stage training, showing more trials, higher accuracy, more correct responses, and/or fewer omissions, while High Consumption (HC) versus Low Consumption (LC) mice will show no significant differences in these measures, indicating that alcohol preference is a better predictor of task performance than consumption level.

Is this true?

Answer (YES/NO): YES